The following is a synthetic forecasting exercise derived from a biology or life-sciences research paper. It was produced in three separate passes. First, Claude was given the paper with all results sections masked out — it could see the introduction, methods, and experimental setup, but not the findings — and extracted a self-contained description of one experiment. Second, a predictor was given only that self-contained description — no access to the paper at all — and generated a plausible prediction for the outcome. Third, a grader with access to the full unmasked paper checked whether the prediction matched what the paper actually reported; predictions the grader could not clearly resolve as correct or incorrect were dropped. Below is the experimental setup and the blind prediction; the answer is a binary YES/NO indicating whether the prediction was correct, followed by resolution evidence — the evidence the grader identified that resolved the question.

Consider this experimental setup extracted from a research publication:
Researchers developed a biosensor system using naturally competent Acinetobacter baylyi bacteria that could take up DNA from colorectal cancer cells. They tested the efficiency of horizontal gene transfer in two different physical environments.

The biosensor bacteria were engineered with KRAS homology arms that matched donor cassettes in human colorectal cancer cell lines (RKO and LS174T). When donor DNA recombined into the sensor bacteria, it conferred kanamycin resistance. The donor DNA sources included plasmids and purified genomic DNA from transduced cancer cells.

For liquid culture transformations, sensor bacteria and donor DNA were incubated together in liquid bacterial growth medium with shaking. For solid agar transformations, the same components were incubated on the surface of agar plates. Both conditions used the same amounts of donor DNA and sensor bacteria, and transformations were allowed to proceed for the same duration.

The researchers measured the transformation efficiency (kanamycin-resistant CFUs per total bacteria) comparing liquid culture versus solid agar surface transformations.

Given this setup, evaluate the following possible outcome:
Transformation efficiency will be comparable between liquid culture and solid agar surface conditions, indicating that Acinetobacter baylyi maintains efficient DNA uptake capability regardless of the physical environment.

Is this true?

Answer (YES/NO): NO